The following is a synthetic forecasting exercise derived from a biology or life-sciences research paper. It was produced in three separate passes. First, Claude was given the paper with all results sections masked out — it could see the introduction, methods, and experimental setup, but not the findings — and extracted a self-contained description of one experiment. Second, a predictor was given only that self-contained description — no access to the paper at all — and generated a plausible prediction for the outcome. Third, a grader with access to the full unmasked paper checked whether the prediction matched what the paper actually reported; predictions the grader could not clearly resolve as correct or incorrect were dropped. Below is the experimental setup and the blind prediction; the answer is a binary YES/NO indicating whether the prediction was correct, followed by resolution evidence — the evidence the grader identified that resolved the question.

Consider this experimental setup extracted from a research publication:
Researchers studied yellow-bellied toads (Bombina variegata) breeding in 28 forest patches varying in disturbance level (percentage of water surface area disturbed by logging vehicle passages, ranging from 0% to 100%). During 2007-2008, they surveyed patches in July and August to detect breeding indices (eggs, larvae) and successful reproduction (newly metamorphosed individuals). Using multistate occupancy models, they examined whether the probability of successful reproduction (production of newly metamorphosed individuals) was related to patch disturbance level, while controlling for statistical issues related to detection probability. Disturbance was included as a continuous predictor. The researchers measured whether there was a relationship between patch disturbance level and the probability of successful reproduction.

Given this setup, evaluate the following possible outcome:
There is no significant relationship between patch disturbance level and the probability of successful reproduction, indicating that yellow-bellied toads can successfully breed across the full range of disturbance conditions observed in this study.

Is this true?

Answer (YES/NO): YES